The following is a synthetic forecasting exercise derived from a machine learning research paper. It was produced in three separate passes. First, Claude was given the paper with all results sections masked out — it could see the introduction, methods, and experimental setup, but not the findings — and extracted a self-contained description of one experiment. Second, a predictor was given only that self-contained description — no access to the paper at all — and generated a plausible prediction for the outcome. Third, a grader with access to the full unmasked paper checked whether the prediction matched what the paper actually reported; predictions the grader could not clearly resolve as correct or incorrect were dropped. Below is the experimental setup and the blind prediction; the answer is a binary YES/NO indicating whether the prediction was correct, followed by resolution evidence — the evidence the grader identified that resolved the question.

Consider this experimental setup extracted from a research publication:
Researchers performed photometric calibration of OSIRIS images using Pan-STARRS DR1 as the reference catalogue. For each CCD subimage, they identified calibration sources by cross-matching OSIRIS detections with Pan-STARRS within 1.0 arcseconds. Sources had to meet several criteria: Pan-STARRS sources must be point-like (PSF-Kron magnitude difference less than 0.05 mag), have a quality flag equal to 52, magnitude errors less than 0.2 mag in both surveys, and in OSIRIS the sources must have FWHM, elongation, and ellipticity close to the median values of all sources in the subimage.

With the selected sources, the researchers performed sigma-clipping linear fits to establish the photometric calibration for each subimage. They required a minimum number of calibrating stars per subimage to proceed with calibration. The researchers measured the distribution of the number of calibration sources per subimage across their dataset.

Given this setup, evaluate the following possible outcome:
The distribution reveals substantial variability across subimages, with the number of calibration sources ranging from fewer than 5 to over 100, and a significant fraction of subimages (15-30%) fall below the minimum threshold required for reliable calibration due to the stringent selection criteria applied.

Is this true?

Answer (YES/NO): NO